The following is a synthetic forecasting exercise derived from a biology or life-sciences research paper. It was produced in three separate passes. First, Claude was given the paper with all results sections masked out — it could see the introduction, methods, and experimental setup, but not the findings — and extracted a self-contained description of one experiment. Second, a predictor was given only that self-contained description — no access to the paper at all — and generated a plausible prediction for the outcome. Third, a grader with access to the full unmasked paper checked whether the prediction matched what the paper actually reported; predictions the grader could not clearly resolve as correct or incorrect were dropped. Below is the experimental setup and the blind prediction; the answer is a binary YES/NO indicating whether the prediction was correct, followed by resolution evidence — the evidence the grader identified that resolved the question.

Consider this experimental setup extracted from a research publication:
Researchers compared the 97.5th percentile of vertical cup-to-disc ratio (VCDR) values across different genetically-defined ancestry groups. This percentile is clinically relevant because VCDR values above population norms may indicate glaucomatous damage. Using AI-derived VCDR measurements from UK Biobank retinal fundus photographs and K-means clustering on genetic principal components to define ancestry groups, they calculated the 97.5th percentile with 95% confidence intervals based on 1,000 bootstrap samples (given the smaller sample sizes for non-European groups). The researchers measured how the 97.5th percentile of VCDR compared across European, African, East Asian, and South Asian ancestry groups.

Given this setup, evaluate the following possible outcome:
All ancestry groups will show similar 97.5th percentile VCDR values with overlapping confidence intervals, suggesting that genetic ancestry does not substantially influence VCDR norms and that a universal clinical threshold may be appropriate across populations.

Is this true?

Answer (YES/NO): NO